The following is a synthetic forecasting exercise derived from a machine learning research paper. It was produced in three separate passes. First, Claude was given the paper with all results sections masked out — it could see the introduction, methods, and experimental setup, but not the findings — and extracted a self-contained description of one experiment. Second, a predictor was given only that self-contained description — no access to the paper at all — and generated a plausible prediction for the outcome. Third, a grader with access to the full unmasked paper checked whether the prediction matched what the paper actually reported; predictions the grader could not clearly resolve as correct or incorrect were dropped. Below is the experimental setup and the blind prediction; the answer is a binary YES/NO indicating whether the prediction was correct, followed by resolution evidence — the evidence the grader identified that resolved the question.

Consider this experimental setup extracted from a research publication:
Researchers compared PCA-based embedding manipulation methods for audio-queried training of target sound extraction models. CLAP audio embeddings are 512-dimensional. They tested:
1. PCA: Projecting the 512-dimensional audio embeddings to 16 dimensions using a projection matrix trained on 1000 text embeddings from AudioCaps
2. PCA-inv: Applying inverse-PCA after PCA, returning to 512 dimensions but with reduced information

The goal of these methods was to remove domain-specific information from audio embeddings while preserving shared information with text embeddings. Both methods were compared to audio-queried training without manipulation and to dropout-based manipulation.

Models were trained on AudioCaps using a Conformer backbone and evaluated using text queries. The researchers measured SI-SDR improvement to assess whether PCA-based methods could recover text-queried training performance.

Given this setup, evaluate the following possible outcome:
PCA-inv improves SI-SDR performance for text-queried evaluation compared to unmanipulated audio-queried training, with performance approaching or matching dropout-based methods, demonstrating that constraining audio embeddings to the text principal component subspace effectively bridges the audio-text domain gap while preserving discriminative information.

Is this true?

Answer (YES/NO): NO